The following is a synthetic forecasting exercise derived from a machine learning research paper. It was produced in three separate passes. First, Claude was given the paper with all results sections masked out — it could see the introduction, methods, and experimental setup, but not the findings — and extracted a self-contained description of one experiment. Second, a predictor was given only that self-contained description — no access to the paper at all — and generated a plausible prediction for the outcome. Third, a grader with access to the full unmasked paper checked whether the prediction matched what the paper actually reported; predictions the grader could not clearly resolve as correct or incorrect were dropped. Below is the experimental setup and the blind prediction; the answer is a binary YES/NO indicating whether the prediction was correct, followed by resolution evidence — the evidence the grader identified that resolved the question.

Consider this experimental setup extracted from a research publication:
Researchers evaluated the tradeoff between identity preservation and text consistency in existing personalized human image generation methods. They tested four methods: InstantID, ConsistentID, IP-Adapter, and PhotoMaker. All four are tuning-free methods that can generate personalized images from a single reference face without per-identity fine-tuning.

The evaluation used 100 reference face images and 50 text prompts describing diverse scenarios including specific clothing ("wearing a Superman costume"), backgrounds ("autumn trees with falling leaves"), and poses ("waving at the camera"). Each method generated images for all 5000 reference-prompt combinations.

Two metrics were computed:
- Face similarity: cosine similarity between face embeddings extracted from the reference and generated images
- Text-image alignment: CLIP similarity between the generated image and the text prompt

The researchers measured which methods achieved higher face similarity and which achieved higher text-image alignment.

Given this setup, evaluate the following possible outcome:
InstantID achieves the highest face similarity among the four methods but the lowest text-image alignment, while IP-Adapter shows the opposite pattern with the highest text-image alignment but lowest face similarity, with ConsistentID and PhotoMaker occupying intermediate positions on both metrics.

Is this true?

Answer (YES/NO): NO